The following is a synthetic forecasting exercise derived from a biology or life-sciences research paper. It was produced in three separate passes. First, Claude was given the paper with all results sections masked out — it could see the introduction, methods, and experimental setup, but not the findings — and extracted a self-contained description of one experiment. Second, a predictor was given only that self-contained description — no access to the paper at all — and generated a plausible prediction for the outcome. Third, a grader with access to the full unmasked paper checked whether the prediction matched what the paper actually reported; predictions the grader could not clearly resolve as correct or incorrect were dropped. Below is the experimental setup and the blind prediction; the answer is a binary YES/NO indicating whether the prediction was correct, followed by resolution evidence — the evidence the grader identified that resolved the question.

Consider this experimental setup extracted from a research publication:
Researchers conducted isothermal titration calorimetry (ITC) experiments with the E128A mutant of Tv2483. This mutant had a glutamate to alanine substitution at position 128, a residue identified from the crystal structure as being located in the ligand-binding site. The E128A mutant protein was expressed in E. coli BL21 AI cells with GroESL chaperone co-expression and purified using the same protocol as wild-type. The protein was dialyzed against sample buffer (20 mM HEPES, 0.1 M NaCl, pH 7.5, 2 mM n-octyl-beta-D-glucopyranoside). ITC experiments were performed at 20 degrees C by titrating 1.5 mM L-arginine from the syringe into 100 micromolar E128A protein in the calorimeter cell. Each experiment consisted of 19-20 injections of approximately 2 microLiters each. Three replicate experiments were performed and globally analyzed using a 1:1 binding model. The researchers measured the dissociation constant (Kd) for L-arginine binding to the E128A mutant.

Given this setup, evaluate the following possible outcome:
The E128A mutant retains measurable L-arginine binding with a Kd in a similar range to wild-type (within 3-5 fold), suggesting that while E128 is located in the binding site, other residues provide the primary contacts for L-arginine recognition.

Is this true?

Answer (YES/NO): NO